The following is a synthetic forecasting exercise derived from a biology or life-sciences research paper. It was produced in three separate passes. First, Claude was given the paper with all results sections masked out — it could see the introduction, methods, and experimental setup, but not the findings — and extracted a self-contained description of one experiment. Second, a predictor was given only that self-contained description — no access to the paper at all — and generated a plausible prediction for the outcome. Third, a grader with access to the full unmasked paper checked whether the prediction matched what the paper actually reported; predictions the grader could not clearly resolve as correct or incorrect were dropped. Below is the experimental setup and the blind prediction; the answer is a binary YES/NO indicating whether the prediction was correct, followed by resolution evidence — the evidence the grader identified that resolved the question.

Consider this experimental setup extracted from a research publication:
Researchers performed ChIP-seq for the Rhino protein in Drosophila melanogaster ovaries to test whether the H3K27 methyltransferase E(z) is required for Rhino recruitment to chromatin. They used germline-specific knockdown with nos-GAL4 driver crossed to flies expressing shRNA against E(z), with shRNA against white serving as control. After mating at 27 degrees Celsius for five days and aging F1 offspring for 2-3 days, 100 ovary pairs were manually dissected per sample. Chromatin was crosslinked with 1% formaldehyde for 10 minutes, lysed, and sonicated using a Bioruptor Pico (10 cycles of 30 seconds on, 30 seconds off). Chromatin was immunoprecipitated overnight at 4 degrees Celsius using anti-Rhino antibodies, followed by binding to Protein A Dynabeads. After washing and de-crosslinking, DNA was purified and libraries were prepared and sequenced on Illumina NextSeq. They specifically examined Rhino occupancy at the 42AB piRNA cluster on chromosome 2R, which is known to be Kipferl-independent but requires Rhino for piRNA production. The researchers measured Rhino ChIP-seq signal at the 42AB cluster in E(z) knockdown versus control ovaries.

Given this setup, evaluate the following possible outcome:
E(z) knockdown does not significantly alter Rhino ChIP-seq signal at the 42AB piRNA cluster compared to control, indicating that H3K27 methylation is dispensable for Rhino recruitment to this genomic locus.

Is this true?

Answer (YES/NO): NO